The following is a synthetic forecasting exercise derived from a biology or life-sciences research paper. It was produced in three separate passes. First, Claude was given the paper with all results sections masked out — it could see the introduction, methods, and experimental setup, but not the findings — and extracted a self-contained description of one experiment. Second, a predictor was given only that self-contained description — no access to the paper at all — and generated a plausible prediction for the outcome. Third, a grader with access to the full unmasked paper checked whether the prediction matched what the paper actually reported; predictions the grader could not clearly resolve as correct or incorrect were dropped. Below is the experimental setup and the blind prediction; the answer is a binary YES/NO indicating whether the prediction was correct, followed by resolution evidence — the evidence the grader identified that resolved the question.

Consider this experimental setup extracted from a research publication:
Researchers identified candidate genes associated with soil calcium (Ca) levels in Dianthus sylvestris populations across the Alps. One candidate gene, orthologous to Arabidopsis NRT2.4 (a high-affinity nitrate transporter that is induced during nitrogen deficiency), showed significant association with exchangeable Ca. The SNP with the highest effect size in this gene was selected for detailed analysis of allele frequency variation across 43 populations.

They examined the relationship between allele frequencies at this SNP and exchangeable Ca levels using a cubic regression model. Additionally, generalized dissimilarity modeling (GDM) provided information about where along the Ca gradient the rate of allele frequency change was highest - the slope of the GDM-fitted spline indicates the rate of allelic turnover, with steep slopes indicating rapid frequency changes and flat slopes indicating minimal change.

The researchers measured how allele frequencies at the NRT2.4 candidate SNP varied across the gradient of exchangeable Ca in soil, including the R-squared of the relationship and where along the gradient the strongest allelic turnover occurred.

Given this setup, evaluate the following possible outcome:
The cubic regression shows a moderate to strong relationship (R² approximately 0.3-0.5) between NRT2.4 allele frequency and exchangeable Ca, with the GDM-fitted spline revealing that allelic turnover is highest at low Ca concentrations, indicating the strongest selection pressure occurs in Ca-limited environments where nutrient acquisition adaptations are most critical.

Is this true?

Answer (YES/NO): NO